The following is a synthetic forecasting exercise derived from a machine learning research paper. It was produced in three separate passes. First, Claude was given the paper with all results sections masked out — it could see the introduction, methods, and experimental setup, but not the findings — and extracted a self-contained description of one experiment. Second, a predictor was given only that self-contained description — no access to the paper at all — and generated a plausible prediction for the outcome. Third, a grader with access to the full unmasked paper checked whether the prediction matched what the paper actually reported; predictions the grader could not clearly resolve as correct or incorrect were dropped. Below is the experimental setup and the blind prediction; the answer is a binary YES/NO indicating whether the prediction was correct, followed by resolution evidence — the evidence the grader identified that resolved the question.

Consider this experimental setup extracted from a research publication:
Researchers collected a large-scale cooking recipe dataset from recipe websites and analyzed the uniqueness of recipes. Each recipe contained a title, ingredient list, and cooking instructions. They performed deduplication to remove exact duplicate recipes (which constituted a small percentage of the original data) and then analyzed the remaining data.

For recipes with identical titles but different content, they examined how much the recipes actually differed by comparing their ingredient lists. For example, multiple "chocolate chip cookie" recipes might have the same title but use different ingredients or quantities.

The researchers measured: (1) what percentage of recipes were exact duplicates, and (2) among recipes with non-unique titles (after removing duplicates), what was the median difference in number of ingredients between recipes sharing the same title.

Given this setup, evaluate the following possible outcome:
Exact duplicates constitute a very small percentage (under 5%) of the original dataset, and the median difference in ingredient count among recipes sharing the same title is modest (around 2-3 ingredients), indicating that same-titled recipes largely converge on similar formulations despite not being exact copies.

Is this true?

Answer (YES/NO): NO